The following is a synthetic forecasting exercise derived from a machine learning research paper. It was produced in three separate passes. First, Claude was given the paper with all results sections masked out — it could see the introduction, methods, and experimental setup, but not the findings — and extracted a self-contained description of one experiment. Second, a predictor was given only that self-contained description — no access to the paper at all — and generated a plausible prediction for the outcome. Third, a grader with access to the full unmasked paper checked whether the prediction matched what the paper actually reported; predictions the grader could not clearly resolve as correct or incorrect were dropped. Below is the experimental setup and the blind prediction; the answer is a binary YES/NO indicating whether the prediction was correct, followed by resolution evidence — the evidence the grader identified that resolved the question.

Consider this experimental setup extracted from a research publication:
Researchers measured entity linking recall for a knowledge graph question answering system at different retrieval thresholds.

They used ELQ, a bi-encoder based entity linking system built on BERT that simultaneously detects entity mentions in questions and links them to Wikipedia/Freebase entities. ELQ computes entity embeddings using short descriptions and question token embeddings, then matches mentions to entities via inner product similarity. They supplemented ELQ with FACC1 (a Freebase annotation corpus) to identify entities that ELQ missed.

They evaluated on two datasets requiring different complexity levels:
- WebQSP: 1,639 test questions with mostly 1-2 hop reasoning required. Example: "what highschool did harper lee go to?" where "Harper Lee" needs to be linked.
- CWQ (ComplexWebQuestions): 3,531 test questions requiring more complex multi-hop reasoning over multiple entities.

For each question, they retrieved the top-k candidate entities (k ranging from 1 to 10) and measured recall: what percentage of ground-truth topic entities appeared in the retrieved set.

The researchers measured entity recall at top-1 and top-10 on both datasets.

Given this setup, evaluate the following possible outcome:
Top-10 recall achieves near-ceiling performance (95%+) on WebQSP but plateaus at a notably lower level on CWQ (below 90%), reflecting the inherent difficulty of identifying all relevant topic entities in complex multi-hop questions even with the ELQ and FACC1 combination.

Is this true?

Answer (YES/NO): NO